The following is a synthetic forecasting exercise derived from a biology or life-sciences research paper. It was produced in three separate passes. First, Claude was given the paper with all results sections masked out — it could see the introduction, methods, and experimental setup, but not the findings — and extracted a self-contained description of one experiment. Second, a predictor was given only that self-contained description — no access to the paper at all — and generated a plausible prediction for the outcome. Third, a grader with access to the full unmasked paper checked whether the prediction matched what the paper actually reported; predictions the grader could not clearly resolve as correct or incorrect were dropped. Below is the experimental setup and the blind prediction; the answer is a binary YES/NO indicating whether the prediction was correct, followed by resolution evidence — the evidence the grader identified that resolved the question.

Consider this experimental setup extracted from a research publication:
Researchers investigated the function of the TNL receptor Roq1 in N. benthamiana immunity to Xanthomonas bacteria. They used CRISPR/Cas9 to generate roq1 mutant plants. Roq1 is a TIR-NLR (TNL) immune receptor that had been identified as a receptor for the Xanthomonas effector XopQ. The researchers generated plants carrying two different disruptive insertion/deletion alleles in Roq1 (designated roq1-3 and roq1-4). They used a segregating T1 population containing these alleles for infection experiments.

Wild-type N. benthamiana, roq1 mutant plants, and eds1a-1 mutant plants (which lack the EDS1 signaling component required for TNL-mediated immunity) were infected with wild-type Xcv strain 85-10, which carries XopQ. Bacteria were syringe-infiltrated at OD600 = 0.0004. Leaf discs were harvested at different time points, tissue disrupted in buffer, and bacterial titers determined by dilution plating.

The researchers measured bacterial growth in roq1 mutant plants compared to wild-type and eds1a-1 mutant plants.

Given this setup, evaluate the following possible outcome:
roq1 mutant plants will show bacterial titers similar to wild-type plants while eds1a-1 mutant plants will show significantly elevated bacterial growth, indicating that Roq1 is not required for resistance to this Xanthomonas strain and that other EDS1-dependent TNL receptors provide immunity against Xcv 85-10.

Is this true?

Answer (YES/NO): NO